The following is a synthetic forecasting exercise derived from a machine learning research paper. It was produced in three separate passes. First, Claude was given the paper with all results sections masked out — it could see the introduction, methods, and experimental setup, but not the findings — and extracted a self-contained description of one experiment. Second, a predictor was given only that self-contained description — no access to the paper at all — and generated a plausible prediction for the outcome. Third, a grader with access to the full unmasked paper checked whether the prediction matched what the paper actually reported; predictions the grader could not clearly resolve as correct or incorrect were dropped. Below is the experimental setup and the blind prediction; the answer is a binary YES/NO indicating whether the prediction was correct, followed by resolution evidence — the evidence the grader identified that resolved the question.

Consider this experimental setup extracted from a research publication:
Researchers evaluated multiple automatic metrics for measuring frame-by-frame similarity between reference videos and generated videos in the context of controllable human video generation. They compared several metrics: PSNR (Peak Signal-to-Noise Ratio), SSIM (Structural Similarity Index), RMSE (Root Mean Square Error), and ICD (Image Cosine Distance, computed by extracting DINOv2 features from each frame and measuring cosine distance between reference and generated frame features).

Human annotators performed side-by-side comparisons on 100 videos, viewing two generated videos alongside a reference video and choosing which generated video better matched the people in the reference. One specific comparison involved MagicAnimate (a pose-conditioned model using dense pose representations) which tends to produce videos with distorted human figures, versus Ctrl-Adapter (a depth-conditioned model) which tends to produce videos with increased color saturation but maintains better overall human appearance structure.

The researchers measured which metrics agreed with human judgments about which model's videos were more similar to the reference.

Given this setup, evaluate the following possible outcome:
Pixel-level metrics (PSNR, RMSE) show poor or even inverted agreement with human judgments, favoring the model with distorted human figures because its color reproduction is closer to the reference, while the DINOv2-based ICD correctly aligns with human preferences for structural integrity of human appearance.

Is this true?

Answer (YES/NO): NO